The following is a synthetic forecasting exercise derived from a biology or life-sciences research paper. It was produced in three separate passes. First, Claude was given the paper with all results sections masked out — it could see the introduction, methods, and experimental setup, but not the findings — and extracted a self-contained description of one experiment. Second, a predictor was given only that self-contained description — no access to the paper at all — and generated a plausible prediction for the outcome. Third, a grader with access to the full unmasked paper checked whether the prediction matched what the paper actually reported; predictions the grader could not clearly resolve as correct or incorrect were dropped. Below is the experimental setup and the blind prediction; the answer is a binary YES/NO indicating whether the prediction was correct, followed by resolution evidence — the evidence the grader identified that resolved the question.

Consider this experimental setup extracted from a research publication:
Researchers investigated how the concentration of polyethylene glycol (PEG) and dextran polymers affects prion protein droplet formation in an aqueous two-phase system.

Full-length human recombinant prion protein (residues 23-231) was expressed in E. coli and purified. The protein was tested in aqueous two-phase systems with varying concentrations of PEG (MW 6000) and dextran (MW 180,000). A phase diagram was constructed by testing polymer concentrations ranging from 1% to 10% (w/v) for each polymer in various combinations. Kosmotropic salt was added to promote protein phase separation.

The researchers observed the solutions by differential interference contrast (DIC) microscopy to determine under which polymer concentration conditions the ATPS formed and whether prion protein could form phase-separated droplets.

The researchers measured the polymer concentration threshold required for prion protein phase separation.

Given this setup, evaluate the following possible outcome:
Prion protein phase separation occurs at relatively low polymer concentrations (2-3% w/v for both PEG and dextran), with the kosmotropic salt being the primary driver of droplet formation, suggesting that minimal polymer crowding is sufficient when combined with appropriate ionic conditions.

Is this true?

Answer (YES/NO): NO